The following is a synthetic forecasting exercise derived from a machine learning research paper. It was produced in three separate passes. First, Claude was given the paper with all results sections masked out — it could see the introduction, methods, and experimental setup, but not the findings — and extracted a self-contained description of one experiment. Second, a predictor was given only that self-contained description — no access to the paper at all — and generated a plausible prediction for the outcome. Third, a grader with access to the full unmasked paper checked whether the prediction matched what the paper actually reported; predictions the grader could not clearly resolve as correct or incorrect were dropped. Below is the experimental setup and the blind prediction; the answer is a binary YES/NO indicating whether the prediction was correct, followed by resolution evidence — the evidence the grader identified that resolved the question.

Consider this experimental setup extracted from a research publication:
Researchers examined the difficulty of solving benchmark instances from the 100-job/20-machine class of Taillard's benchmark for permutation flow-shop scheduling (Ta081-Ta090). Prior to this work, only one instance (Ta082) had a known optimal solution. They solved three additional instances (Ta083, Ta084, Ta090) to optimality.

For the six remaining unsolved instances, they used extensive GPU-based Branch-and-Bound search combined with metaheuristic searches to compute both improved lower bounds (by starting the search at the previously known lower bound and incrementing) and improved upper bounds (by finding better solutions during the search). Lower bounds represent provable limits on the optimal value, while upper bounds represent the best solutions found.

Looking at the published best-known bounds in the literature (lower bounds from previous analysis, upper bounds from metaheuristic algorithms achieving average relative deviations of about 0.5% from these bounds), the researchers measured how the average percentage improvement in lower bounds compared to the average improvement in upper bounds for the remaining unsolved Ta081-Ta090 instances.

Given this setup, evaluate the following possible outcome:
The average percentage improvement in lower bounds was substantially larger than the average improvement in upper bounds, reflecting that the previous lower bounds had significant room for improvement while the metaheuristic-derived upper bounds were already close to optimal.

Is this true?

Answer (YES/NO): NO